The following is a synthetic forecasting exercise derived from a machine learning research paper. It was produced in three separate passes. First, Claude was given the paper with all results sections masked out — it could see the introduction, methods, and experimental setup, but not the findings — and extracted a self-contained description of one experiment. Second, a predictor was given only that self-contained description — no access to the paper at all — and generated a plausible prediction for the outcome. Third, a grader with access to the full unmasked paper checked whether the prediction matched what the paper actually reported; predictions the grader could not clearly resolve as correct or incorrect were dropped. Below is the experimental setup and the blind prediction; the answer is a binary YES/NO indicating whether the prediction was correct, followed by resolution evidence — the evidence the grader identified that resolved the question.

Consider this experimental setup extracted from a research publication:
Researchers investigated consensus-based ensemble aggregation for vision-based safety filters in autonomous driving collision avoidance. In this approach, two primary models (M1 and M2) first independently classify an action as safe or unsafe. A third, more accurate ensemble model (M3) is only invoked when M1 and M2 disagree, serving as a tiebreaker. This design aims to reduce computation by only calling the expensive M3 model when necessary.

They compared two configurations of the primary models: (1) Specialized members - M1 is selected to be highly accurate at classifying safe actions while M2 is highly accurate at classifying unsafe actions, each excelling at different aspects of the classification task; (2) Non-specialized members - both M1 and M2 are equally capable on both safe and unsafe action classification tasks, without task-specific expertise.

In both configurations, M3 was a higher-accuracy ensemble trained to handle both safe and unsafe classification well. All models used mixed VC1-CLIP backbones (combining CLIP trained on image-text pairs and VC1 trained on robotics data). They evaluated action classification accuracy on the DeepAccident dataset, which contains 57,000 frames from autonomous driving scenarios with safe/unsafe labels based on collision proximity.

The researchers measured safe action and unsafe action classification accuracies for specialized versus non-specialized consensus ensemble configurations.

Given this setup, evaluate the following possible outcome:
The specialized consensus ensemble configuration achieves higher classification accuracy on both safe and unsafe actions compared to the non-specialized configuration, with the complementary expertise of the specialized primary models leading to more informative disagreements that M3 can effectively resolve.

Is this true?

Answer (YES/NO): NO